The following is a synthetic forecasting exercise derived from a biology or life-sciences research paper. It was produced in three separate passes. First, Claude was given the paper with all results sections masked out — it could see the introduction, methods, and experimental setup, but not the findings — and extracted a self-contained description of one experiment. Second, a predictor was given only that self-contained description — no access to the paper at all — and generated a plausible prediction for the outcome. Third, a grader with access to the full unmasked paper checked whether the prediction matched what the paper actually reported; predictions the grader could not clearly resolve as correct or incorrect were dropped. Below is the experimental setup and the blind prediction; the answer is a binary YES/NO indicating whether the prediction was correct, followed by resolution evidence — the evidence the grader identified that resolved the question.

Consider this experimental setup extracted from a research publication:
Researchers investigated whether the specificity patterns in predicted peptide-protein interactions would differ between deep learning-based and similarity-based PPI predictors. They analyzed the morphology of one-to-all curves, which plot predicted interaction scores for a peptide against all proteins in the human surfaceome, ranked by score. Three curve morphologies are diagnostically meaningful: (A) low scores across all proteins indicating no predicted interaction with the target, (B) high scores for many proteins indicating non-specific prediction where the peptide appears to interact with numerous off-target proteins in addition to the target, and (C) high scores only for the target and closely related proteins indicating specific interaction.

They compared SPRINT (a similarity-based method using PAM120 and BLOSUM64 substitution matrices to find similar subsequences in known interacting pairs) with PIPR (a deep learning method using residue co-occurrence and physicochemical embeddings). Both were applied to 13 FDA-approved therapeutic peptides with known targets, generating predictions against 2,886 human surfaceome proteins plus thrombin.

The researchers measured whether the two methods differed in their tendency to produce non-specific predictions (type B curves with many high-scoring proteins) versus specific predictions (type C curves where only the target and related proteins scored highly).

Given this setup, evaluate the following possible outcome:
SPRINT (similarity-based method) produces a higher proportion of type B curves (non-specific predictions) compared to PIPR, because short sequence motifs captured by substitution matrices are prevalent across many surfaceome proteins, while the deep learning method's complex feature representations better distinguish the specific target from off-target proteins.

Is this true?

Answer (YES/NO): NO